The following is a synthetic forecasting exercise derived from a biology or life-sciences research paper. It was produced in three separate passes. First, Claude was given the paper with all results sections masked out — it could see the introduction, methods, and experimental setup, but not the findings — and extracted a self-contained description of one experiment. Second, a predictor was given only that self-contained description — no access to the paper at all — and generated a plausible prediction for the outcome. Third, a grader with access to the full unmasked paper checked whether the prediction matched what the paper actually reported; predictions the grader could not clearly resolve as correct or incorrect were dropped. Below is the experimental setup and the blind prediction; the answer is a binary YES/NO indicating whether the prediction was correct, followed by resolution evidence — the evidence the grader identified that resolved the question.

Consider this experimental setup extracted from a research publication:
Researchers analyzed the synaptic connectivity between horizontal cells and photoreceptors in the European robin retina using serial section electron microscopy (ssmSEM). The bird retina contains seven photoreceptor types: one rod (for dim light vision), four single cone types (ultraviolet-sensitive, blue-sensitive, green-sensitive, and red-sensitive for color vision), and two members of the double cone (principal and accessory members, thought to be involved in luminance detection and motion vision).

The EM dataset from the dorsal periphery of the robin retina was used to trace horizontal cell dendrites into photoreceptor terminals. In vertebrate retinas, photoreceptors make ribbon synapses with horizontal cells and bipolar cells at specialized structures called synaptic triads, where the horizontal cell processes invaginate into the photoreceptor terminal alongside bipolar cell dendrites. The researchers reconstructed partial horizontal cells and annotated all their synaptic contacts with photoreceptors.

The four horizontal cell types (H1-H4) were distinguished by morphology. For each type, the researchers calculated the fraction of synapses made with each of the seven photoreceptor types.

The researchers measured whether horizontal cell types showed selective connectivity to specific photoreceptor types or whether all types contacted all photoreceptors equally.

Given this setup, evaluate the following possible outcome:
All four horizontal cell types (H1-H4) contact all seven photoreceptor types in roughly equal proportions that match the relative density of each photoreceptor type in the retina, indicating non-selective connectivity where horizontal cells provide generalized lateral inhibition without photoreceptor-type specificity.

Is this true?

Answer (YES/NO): NO